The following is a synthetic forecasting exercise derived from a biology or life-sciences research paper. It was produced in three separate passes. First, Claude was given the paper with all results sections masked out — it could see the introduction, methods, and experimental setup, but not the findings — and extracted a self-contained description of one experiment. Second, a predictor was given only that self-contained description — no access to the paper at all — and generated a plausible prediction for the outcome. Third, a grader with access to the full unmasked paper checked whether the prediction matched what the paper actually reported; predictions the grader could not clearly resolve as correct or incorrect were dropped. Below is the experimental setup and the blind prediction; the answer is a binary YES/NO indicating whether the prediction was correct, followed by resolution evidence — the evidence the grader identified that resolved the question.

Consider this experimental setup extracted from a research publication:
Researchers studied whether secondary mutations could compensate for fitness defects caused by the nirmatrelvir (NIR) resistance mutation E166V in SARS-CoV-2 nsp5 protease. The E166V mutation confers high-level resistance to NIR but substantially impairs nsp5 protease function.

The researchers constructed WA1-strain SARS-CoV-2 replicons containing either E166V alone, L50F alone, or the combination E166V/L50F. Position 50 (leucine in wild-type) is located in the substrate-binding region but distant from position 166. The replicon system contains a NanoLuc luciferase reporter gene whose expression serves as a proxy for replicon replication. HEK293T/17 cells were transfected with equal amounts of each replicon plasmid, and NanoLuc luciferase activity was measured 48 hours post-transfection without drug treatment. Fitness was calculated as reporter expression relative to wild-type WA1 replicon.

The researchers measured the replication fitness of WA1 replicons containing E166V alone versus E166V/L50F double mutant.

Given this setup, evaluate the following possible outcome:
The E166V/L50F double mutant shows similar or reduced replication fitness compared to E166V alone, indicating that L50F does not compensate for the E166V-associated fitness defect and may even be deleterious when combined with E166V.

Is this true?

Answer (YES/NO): NO